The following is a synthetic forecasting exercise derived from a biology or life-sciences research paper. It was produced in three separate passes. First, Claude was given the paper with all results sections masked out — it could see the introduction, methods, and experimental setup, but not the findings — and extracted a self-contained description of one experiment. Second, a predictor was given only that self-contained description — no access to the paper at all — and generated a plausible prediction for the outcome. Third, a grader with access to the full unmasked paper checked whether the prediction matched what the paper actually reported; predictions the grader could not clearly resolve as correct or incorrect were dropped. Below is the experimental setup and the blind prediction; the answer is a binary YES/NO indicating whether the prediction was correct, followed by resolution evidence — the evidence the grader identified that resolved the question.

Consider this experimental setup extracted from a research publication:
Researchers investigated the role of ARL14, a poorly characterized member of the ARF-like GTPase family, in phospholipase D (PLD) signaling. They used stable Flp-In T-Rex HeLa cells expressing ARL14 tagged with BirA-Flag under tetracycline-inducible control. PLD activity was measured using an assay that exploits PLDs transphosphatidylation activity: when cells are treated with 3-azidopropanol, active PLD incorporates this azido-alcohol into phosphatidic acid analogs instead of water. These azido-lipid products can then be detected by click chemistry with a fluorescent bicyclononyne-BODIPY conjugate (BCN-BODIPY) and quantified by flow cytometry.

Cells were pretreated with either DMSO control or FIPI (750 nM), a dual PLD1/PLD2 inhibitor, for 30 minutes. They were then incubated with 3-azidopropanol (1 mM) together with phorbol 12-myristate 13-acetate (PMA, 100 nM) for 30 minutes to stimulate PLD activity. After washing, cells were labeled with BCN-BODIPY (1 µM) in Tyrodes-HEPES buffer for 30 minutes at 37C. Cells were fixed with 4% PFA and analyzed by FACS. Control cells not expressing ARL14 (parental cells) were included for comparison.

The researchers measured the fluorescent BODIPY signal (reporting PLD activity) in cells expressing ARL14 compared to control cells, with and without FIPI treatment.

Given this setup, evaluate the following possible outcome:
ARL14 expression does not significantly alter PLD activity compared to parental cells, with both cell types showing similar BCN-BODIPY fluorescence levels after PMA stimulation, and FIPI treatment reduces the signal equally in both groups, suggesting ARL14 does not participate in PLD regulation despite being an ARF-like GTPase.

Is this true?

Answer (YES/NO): NO